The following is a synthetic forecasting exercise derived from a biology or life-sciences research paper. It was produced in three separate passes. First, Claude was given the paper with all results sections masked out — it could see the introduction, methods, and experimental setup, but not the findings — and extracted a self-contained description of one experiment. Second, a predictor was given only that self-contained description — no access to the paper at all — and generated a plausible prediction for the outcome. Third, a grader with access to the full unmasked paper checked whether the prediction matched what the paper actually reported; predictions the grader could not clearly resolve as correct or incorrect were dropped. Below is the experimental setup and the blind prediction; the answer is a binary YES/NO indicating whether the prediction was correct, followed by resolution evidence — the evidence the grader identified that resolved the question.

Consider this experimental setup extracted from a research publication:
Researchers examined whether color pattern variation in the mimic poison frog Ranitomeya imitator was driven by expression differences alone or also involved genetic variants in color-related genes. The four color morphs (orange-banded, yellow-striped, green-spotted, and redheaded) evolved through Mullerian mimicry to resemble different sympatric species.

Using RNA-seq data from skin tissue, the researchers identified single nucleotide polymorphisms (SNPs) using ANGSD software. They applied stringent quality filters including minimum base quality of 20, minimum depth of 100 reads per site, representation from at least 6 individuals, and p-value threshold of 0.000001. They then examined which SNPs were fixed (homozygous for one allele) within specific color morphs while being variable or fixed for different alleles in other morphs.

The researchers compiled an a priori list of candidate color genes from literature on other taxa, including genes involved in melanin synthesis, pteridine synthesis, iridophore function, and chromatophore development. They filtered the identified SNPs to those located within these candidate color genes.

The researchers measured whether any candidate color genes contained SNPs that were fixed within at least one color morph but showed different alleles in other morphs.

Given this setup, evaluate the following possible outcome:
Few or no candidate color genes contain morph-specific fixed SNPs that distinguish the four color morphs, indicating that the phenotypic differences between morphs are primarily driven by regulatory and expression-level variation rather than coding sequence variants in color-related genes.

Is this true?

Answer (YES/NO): NO